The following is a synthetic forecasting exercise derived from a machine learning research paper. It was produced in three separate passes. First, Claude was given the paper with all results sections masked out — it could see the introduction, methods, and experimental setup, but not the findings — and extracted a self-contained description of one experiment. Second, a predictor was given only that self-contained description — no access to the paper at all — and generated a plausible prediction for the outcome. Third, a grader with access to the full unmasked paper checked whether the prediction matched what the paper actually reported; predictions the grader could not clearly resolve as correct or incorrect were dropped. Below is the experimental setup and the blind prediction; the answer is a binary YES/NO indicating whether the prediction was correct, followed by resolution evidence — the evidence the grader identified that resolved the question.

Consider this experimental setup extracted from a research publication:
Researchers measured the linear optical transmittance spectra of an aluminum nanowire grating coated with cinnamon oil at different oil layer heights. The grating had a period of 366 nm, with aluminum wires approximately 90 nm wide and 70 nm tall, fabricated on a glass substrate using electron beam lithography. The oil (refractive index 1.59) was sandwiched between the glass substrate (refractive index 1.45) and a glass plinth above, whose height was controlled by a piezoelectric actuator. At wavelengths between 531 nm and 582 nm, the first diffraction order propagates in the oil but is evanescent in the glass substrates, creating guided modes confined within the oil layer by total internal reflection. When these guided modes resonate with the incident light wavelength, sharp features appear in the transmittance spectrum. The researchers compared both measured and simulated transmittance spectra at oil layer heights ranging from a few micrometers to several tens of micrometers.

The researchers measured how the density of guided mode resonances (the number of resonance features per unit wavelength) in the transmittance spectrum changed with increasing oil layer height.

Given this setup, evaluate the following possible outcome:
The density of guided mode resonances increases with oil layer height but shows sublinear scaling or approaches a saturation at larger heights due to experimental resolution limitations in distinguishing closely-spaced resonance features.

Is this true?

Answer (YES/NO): NO